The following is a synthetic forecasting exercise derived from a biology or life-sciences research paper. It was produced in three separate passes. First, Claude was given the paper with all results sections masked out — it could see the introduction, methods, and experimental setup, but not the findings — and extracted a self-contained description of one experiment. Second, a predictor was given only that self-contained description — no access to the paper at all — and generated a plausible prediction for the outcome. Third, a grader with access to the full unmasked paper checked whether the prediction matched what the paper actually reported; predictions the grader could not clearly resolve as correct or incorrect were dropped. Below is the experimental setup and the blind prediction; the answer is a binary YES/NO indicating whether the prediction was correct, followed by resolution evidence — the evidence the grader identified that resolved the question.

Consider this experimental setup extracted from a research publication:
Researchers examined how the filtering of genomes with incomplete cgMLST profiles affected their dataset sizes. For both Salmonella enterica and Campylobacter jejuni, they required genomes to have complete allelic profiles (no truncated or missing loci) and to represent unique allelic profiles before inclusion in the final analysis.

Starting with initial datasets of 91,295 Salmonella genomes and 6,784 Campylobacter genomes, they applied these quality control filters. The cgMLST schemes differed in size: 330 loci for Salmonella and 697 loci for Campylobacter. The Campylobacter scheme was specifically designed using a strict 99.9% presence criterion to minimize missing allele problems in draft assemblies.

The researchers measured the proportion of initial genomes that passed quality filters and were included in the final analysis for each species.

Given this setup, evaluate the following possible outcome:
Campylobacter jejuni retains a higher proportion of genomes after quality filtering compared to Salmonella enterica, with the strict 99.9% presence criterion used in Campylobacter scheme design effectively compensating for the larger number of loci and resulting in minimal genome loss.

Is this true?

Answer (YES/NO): YES